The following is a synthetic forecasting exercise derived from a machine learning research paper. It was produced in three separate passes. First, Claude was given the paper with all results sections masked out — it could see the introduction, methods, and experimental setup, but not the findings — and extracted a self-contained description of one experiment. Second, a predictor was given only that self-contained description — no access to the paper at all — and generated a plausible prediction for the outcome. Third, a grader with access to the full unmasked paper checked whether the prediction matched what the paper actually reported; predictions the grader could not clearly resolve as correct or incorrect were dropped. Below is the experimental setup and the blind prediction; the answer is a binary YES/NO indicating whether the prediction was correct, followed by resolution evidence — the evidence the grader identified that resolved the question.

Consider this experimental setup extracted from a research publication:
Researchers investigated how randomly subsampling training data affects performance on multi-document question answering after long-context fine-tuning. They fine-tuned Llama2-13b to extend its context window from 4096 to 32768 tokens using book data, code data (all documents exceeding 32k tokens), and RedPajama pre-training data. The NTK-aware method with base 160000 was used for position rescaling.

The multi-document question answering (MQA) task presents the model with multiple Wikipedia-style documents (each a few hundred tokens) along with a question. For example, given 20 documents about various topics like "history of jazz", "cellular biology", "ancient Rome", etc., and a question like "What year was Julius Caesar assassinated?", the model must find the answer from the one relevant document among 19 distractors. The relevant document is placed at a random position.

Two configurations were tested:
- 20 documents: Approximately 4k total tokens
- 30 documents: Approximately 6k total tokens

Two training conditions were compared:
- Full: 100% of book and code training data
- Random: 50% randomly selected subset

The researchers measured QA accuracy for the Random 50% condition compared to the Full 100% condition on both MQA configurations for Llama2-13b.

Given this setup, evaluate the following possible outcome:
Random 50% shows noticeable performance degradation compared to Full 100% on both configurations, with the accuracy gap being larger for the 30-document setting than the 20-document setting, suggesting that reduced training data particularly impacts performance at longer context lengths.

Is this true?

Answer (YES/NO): NO